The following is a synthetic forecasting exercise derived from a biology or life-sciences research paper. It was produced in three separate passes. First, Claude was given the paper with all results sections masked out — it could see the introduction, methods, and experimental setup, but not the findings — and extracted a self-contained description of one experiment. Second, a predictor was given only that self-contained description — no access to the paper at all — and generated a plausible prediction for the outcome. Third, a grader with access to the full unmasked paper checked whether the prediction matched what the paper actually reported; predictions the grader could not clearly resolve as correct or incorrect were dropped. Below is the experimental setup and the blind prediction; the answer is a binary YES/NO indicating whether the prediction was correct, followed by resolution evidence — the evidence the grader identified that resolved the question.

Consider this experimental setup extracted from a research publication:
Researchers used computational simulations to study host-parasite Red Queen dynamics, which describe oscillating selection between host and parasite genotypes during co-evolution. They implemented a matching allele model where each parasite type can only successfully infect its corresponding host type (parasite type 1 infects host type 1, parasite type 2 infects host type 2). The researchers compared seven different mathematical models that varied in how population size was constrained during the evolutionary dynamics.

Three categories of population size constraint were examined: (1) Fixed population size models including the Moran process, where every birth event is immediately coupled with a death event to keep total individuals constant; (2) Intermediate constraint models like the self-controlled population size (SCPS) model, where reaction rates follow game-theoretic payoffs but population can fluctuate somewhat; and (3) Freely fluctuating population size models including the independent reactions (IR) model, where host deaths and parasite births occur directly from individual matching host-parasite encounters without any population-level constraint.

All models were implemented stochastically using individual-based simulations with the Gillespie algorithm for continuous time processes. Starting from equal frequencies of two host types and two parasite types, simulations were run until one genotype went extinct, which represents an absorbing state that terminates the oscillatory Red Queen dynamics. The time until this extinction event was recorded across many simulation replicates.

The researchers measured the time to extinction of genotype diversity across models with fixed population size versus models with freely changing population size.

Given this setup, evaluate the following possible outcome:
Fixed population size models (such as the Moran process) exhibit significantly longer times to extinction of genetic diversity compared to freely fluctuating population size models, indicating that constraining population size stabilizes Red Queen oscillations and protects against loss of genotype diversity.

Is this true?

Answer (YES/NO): YES